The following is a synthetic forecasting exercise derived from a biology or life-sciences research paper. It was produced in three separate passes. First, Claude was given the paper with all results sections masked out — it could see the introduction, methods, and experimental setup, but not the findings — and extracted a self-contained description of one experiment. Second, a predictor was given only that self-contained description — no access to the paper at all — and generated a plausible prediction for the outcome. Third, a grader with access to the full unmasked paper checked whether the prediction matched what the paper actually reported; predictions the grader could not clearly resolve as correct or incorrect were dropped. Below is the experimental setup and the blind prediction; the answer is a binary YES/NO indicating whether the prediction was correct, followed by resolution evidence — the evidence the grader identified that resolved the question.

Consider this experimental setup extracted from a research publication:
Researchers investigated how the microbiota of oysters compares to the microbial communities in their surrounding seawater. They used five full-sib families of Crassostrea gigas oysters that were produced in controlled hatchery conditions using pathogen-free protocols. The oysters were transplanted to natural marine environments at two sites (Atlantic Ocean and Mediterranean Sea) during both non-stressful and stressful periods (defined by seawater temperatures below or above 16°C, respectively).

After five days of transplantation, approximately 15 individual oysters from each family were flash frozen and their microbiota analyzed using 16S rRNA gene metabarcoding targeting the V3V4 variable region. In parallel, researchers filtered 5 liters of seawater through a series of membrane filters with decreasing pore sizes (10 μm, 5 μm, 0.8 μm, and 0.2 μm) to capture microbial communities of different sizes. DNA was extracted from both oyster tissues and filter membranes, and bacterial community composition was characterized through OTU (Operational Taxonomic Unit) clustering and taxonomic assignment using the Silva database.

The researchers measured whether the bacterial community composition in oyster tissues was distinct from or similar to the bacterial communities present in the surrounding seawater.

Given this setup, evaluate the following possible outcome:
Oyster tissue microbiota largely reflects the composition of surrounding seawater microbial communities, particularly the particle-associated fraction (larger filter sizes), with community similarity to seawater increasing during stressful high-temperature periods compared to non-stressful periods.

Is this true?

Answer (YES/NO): NO